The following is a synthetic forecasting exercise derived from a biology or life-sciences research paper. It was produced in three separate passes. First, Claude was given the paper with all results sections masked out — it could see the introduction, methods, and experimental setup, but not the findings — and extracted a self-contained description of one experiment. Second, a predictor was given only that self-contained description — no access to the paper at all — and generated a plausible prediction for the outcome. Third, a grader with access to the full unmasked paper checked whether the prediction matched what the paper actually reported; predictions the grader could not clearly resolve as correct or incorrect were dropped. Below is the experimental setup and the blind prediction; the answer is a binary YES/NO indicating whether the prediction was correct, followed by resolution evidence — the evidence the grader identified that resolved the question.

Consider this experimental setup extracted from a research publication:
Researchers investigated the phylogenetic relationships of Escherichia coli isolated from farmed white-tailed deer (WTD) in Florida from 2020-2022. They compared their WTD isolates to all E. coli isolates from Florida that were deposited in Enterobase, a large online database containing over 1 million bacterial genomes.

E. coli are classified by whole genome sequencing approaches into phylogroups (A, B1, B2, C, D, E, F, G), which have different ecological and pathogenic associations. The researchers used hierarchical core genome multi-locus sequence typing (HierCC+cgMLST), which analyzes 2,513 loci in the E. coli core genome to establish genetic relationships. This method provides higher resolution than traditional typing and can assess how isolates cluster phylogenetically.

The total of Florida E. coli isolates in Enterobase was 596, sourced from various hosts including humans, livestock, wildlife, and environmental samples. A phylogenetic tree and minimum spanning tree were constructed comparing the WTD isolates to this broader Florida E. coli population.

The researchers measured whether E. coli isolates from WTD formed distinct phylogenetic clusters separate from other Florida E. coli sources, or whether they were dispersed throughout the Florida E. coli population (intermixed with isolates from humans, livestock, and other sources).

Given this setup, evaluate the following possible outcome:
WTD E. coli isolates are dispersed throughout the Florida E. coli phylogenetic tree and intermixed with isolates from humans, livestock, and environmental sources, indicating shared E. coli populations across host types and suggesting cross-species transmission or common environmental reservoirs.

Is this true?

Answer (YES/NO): NO